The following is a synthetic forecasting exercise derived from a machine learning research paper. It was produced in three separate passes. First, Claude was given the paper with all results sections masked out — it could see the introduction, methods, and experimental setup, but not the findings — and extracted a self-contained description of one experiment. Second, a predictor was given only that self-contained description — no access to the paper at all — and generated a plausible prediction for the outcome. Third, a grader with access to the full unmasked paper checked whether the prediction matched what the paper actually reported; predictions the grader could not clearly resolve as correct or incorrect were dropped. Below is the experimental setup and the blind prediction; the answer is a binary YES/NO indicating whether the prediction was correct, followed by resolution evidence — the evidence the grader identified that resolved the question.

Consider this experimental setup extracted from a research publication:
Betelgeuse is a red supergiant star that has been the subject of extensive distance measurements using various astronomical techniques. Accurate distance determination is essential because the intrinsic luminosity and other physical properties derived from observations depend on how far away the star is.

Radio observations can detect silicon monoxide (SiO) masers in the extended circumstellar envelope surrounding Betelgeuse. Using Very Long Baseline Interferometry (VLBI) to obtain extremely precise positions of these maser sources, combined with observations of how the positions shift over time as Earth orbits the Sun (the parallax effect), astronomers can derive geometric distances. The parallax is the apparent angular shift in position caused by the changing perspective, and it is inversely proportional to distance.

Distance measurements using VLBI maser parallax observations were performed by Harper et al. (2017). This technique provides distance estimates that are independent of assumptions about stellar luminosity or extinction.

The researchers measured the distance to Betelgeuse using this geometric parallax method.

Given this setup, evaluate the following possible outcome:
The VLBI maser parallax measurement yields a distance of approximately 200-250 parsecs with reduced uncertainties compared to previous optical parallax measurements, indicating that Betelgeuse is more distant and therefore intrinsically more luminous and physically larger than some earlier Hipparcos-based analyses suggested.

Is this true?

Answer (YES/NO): YES